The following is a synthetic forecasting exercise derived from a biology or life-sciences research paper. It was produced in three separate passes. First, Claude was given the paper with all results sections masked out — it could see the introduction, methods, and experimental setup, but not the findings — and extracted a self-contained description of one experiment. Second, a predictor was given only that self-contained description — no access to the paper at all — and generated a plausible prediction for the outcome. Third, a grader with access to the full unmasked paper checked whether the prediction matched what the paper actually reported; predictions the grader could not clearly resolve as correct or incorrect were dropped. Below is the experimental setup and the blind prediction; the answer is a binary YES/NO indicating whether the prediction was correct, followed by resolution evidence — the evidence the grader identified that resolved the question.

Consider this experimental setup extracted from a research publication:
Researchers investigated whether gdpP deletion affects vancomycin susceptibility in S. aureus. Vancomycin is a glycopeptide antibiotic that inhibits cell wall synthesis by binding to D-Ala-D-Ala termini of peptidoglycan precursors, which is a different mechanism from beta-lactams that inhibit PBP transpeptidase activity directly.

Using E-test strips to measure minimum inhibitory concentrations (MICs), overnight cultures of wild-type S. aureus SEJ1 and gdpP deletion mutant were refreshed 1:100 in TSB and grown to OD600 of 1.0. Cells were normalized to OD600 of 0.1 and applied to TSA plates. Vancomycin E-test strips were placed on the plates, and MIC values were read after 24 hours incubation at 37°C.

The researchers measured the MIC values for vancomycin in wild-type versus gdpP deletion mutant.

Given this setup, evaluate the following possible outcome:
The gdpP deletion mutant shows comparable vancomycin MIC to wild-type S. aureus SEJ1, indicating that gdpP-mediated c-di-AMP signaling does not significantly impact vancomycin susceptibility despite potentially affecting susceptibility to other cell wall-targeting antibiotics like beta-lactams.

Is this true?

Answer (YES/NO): YES